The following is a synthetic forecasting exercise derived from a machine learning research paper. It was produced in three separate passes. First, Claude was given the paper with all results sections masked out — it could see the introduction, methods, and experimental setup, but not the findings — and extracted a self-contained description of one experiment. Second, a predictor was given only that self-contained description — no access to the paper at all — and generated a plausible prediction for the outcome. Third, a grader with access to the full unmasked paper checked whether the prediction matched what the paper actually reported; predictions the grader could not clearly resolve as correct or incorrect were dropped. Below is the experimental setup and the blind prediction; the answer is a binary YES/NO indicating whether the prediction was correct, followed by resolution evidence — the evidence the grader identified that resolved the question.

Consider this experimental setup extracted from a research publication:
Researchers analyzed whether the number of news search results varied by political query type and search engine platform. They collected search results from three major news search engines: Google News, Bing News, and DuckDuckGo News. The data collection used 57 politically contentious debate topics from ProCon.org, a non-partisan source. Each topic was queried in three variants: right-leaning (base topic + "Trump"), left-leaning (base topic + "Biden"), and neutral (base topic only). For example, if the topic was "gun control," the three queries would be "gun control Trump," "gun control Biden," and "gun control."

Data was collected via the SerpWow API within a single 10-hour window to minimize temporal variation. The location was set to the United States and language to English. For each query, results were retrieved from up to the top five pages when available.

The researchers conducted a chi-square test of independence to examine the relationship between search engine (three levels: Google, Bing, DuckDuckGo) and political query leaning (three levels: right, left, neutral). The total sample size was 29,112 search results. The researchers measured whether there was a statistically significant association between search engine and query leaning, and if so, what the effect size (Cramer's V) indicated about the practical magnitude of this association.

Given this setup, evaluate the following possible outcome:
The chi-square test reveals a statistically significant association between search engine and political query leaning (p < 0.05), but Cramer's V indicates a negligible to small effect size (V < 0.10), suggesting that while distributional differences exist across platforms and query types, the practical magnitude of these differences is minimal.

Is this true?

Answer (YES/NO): YES